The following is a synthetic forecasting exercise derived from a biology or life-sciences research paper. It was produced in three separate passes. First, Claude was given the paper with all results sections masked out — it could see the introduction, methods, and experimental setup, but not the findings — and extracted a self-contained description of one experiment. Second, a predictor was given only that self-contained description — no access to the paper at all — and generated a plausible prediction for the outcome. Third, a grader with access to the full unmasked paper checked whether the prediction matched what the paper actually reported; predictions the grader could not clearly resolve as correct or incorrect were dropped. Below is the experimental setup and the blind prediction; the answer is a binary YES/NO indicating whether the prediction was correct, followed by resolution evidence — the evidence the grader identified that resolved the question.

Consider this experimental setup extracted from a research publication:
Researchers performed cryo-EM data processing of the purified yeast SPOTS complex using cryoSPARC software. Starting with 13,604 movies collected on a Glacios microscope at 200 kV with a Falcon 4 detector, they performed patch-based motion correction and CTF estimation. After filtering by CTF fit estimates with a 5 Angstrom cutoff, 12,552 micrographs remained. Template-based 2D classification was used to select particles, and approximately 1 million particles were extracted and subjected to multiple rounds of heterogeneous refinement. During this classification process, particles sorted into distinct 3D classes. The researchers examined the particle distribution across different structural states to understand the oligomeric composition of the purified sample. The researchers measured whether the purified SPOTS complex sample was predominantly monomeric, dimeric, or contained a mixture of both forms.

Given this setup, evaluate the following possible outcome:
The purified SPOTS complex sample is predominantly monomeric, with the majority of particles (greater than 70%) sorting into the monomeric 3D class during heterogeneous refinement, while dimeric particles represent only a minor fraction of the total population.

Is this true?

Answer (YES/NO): YES